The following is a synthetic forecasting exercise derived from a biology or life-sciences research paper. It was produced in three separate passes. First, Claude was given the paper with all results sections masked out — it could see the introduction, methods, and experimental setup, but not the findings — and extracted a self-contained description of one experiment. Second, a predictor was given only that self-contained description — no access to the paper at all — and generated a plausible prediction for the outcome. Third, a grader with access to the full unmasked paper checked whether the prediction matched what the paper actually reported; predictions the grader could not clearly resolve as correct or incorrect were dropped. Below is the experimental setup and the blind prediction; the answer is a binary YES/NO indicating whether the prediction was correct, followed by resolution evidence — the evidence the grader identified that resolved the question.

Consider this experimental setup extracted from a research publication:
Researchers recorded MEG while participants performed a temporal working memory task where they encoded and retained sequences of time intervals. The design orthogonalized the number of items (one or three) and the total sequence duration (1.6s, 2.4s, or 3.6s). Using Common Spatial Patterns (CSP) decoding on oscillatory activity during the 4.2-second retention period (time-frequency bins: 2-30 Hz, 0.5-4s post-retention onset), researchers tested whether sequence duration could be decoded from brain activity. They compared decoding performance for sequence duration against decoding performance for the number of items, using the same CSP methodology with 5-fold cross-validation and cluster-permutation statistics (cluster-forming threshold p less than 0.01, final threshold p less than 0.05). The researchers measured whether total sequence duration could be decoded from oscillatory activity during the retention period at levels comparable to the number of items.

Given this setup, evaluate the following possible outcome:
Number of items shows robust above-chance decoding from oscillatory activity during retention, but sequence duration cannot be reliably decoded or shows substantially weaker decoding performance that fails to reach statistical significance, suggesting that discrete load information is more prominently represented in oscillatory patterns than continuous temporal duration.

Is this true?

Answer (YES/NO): YES